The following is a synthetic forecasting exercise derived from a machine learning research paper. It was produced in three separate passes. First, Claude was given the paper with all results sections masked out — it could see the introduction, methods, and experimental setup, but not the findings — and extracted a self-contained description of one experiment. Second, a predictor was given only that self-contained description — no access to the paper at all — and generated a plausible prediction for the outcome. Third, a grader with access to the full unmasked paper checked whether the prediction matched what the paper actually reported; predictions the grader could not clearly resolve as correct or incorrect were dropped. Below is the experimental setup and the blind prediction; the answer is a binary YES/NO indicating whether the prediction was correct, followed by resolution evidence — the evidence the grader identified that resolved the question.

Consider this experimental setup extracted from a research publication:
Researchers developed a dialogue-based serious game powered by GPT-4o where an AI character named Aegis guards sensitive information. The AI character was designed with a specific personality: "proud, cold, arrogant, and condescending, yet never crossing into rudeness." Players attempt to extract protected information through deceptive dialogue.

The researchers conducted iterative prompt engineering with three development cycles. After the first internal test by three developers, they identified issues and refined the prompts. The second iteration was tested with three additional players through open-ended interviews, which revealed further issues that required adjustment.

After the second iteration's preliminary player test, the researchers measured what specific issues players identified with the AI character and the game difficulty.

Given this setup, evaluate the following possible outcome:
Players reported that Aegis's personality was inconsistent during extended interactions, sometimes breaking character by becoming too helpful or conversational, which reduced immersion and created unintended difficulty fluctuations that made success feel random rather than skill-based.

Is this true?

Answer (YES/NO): NO